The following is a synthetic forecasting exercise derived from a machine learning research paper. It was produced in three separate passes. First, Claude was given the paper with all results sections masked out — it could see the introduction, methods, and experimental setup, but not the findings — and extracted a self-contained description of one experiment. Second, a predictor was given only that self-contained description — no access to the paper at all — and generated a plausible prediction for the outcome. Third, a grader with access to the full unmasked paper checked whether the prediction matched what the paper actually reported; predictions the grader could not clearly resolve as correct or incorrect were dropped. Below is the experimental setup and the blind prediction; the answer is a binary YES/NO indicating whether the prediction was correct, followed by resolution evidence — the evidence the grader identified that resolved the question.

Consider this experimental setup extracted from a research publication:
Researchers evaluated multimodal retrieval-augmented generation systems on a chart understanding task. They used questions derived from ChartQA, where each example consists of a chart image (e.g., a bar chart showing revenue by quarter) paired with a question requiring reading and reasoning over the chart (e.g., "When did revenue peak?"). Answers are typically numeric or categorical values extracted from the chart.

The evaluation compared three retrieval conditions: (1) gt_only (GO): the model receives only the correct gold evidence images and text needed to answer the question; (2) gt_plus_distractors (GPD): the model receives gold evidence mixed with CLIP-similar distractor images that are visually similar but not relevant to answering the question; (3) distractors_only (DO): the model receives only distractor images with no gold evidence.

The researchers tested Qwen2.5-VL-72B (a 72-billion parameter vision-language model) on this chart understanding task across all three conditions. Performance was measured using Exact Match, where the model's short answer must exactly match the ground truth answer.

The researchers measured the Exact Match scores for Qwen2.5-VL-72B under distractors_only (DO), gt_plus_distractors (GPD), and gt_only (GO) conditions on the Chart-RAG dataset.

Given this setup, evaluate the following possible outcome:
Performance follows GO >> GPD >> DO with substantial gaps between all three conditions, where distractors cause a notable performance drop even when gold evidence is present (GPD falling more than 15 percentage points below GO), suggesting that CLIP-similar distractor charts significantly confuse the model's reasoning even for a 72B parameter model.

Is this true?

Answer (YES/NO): NO